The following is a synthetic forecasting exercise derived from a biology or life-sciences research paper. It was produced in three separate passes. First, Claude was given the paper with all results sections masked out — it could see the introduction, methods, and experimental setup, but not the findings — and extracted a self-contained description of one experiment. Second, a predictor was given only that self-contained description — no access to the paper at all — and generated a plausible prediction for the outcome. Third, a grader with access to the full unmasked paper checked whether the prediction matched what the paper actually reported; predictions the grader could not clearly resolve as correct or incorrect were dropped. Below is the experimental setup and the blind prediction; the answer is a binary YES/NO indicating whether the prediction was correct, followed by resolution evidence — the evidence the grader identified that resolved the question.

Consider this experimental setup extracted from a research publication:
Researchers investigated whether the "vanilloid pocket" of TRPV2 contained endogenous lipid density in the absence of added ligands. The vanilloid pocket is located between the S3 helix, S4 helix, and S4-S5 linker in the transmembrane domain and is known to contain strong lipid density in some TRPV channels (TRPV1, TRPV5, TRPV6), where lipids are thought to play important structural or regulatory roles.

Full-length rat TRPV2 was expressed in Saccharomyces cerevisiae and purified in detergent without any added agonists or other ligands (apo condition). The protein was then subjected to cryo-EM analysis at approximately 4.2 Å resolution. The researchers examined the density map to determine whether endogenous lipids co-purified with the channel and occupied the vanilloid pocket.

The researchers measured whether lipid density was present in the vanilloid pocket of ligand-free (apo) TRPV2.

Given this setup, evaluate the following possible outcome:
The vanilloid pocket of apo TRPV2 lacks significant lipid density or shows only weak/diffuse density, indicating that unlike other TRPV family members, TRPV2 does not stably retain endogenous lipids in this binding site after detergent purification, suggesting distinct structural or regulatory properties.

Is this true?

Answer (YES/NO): YES